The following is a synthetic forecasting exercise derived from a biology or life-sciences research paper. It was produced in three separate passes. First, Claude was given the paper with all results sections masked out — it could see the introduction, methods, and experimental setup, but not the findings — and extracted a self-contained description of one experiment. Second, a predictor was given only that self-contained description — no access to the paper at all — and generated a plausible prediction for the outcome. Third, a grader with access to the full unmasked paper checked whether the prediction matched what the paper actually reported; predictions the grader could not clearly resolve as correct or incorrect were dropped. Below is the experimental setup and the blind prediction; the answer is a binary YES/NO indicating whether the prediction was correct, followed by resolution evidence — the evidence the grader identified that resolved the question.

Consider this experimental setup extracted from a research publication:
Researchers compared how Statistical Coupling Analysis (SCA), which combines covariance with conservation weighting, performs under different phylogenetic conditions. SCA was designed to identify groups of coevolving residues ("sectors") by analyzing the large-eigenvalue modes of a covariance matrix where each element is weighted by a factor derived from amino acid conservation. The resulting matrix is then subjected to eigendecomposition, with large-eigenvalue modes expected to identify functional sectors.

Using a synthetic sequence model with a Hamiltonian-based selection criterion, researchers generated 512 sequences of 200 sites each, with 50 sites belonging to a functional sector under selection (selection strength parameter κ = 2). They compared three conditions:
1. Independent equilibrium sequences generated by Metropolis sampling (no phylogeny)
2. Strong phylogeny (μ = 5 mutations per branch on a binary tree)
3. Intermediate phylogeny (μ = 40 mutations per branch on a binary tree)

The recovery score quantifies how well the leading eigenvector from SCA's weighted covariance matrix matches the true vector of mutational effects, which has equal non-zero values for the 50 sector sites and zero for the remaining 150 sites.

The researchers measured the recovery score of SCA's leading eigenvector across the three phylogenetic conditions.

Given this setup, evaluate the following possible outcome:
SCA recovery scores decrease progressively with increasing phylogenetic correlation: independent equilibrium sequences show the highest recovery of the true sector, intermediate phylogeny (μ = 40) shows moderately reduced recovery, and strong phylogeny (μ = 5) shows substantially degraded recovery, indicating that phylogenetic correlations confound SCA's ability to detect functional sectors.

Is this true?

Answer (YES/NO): YES